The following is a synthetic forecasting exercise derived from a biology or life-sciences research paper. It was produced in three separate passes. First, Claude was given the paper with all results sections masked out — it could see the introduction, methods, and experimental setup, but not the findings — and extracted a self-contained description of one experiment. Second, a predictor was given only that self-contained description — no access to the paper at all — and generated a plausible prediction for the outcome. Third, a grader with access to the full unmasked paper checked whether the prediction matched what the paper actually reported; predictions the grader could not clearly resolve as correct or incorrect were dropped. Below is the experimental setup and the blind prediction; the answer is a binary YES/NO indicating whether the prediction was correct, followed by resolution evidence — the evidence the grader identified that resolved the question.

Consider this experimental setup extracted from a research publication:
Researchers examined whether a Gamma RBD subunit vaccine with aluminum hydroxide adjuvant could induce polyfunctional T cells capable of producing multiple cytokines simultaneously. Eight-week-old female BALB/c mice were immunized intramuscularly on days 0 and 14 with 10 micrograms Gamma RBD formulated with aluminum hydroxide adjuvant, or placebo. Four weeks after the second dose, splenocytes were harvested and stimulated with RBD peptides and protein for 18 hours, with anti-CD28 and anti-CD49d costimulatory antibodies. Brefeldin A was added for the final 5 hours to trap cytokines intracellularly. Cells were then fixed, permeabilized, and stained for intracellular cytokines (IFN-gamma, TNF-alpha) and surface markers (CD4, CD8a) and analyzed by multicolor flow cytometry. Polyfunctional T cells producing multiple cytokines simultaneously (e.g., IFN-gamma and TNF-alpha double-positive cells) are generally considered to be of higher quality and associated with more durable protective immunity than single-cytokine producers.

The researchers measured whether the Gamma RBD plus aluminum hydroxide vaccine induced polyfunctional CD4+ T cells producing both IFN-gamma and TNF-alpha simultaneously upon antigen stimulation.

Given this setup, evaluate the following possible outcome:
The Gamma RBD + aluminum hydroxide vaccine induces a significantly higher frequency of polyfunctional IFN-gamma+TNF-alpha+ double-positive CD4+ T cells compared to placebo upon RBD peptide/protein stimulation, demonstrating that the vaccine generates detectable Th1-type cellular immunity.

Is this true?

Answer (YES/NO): YES